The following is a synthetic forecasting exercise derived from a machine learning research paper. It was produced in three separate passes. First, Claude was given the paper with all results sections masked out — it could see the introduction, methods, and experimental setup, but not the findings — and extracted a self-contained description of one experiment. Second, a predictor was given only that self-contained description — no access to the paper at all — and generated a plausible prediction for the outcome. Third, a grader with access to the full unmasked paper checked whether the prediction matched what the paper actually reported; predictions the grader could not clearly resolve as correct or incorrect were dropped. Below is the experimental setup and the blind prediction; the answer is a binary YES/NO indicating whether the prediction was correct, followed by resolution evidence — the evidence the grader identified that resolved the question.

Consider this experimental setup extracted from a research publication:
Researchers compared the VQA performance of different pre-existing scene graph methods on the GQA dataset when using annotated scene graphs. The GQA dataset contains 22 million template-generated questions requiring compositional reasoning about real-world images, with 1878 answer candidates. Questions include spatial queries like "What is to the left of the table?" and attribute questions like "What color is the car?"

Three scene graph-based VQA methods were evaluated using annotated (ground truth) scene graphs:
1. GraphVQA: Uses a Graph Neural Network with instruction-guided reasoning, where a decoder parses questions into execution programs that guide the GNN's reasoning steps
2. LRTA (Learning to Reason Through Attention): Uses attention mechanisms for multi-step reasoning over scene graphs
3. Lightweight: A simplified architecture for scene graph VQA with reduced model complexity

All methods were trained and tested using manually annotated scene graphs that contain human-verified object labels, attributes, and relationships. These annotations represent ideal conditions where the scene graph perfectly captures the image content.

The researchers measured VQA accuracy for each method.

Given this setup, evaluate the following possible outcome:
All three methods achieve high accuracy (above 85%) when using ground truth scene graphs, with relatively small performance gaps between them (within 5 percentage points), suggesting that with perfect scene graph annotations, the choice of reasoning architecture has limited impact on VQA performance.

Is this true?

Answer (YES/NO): NO